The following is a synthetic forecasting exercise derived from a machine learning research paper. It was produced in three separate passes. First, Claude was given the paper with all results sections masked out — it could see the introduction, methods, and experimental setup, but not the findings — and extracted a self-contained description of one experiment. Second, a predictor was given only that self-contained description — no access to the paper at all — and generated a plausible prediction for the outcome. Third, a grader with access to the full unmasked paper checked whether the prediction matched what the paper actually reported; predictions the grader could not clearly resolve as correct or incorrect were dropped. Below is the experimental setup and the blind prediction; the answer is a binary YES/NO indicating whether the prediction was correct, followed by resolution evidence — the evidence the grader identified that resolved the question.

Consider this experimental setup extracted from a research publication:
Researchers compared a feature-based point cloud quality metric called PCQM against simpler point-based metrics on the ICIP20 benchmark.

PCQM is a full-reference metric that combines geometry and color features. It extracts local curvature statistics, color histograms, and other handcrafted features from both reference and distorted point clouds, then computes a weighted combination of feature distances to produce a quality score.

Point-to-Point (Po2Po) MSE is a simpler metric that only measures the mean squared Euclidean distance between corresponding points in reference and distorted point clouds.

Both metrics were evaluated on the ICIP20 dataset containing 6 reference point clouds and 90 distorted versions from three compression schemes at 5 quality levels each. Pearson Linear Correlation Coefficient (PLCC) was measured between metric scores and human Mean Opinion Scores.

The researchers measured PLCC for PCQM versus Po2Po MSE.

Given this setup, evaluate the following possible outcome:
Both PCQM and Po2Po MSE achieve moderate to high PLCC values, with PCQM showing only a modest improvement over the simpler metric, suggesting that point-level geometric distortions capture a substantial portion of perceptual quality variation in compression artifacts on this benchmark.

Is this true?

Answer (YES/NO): NO